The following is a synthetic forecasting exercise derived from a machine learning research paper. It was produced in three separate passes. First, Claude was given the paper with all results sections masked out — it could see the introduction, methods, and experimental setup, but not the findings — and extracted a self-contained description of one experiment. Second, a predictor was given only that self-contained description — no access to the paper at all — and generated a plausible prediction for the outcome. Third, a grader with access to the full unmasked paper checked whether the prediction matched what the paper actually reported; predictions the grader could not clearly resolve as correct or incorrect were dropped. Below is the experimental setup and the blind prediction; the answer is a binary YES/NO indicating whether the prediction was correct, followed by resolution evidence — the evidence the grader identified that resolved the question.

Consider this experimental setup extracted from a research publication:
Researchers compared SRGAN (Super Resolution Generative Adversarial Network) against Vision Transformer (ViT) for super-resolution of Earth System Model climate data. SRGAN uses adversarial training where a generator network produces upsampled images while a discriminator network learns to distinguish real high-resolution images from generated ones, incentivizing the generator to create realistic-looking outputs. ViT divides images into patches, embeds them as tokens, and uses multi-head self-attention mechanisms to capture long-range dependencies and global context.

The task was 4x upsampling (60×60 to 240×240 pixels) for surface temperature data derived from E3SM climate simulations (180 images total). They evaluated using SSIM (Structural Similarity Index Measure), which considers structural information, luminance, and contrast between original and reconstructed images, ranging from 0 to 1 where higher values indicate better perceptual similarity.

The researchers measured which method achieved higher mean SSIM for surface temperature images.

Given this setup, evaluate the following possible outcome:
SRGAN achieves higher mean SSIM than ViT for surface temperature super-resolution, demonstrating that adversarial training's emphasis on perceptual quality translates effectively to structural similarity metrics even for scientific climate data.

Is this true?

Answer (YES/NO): YES